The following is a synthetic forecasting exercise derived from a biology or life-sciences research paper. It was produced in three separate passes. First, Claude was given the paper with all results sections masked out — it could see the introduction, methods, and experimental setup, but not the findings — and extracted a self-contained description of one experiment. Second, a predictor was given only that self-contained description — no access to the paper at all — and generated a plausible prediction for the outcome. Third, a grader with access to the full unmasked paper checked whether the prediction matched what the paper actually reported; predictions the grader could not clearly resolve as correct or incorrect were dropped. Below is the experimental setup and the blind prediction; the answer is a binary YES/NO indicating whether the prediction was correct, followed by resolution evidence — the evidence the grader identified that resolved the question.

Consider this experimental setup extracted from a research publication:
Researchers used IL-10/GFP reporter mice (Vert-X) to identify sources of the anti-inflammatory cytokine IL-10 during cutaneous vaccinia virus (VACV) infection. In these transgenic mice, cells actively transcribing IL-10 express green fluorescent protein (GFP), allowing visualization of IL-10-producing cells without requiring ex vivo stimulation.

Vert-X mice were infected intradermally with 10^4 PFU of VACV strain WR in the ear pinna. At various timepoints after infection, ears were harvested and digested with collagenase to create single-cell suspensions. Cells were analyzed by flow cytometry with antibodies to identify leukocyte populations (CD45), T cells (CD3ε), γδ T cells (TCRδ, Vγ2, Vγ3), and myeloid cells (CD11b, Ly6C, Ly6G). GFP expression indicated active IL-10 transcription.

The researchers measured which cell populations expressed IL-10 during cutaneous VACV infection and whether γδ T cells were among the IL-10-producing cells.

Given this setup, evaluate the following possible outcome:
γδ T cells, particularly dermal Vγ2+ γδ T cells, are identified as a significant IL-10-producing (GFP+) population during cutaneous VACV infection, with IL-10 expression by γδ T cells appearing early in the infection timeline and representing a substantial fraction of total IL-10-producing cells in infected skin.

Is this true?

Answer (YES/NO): NO